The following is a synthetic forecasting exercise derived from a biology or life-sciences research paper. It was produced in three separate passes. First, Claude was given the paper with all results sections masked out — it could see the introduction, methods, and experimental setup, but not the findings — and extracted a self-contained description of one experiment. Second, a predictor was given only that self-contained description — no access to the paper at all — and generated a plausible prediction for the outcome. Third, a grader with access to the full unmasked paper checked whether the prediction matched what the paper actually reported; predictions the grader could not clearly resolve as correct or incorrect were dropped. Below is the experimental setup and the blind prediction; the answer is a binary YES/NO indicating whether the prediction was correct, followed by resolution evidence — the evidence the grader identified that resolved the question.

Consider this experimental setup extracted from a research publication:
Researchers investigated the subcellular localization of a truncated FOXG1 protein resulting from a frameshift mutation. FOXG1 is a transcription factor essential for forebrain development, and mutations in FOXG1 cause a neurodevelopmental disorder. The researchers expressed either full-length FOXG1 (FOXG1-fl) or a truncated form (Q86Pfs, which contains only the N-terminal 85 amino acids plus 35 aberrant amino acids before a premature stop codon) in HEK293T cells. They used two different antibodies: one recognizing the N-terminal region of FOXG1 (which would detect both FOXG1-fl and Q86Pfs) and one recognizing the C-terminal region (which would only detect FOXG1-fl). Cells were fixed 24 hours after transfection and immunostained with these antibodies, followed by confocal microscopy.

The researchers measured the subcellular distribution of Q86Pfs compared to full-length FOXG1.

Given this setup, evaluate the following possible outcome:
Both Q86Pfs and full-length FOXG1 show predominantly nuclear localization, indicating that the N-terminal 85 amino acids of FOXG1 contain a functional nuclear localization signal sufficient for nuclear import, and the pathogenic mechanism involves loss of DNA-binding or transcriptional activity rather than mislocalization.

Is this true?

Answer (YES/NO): NO